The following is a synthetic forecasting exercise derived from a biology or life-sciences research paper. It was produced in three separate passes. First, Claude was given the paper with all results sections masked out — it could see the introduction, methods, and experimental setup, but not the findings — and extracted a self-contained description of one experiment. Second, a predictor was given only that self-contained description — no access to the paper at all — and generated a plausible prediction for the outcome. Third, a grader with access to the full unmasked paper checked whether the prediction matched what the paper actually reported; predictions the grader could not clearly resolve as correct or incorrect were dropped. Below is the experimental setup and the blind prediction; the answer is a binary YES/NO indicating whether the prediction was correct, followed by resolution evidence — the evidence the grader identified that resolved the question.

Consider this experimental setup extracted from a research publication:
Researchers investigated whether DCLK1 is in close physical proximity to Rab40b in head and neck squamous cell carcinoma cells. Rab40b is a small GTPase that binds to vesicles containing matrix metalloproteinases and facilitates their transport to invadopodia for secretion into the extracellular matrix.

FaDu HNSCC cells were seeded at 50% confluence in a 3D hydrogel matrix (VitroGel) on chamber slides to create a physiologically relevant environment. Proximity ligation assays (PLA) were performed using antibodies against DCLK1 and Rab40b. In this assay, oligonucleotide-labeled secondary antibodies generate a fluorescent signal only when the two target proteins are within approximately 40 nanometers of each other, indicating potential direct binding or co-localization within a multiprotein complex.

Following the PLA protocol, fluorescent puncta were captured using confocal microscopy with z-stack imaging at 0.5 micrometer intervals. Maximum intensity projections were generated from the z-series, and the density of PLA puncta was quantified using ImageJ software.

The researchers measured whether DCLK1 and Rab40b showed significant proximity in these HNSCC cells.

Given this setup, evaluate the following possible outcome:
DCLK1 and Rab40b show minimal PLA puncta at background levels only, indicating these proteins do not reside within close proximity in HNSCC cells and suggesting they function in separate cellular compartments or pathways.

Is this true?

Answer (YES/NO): NO